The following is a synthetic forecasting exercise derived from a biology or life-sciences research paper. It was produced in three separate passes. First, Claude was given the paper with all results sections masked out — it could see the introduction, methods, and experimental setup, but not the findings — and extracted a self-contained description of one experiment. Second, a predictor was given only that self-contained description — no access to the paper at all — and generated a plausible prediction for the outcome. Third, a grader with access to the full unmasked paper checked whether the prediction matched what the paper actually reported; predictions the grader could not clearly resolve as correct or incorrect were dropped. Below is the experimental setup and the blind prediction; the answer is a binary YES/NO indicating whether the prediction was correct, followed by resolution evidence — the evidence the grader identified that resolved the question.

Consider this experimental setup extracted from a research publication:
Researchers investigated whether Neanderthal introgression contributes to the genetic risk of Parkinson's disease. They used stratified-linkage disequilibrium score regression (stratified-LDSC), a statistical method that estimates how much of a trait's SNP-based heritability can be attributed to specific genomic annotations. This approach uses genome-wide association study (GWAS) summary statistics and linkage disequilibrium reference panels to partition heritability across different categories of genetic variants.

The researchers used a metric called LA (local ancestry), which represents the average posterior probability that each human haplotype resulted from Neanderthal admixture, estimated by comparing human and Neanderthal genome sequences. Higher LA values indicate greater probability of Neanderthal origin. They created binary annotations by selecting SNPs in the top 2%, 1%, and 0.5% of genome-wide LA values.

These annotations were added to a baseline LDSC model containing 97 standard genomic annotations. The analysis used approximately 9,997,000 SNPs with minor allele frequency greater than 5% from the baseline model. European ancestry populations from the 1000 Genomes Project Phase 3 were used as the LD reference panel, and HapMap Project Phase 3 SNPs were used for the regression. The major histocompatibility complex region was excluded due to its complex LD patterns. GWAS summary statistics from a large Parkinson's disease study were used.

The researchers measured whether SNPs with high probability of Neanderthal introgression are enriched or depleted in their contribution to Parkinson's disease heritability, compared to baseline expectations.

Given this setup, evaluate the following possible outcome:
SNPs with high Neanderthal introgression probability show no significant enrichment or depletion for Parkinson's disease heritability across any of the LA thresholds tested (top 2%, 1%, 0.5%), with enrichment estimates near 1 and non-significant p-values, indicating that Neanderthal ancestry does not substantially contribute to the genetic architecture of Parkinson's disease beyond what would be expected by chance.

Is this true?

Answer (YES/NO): NO